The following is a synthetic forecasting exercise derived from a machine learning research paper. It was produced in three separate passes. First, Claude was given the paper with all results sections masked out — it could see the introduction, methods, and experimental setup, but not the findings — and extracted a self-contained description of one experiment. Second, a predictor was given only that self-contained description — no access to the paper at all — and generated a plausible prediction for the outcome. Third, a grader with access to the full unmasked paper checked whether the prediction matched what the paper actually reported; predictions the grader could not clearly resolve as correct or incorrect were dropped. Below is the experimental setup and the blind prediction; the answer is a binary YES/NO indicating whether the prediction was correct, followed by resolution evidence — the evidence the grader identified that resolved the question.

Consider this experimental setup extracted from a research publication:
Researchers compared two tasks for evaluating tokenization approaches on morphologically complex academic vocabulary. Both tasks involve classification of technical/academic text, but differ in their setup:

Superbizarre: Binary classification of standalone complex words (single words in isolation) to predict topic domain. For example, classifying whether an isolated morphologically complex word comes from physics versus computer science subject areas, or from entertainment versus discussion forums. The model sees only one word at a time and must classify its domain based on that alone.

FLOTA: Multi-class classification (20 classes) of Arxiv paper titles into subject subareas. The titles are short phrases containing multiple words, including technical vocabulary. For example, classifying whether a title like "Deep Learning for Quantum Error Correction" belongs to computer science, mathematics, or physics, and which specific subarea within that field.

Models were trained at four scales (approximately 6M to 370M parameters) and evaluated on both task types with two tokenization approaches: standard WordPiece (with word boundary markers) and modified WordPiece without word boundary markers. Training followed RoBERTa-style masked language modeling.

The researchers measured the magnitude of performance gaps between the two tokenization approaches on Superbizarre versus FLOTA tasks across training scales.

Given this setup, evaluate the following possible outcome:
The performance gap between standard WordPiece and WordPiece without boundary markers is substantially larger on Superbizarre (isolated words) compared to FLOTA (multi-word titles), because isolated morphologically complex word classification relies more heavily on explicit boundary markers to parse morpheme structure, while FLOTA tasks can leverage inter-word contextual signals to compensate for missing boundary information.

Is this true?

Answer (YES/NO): NO